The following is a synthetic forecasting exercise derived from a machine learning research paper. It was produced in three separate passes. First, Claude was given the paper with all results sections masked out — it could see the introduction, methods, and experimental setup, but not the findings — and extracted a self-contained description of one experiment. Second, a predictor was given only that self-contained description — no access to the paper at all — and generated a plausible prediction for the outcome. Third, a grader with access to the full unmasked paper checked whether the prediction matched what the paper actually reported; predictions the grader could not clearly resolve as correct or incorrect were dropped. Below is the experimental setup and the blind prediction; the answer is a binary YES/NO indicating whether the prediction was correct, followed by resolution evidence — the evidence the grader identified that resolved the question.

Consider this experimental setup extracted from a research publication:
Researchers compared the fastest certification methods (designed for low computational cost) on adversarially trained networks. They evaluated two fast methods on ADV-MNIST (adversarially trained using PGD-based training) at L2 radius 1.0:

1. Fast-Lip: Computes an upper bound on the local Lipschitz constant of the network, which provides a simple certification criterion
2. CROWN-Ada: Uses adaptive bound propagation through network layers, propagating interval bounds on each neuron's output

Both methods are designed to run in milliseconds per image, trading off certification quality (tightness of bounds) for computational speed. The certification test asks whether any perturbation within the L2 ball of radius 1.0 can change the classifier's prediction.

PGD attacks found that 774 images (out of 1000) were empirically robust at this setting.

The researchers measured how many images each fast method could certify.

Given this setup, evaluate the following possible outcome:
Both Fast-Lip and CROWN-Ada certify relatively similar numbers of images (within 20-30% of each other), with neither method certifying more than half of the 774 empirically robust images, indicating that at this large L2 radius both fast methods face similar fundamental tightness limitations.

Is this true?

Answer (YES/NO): NO